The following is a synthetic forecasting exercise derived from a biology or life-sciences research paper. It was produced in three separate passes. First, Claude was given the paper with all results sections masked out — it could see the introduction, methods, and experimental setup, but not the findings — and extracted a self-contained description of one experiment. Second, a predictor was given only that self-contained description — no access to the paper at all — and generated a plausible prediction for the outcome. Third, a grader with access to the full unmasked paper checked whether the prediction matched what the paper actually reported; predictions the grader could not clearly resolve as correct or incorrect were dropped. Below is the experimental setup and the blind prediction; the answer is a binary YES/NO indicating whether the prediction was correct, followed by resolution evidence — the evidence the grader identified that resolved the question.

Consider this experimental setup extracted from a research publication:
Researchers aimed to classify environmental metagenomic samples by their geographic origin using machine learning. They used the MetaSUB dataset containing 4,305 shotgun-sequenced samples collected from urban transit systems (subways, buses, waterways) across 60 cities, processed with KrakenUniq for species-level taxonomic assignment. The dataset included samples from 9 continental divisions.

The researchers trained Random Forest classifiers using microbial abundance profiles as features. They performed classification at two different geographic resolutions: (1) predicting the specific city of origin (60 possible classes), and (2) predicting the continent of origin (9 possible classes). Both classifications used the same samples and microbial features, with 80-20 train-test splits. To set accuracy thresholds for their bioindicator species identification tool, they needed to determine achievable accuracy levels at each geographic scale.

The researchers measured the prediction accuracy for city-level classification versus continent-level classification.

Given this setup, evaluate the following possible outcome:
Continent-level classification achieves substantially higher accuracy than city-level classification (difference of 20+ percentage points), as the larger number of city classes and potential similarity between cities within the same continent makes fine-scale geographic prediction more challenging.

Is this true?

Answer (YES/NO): NO